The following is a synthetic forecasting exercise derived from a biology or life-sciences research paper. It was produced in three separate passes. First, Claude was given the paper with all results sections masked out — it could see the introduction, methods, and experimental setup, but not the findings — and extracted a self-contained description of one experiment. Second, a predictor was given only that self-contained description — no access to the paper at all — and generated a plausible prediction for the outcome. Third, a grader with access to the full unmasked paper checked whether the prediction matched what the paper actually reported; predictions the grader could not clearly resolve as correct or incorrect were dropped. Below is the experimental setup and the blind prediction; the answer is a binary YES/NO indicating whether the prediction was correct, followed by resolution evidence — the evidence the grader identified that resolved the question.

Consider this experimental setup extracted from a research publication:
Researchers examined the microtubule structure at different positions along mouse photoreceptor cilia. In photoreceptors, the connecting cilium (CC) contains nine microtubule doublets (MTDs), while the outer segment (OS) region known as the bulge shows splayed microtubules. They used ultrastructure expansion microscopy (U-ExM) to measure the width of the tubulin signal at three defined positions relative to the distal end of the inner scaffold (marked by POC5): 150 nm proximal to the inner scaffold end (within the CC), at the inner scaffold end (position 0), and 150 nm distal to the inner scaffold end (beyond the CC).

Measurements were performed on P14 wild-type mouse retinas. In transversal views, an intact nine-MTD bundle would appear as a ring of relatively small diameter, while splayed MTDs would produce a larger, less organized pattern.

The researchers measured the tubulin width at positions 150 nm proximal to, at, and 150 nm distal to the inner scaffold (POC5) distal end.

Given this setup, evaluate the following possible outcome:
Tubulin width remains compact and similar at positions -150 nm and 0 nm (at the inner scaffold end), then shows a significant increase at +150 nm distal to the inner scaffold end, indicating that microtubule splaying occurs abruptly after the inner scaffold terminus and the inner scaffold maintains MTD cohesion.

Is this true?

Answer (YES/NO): YES